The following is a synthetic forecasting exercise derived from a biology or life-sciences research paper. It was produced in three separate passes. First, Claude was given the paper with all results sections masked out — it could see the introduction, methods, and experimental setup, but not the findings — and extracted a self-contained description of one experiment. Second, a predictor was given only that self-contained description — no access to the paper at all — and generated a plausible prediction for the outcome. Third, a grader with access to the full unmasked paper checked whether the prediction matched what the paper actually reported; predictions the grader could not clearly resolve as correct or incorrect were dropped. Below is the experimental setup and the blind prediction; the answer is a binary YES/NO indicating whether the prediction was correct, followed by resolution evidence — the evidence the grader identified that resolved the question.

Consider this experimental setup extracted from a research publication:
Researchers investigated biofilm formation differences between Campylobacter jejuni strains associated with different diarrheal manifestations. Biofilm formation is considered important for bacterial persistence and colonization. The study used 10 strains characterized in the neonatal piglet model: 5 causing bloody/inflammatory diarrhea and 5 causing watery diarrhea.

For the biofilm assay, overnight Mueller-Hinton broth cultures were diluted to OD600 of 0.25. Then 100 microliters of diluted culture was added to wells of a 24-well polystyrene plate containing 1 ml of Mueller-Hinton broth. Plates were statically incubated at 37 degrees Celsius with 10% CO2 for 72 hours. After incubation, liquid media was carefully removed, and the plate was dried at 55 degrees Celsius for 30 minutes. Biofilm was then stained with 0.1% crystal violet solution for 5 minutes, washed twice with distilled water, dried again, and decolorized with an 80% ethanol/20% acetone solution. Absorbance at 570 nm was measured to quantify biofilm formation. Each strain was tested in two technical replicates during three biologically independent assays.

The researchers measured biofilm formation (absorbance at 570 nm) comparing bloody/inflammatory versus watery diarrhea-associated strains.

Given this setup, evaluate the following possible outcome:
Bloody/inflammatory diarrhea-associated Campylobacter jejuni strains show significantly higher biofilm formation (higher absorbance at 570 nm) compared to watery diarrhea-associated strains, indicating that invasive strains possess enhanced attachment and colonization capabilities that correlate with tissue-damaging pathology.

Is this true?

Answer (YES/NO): NO